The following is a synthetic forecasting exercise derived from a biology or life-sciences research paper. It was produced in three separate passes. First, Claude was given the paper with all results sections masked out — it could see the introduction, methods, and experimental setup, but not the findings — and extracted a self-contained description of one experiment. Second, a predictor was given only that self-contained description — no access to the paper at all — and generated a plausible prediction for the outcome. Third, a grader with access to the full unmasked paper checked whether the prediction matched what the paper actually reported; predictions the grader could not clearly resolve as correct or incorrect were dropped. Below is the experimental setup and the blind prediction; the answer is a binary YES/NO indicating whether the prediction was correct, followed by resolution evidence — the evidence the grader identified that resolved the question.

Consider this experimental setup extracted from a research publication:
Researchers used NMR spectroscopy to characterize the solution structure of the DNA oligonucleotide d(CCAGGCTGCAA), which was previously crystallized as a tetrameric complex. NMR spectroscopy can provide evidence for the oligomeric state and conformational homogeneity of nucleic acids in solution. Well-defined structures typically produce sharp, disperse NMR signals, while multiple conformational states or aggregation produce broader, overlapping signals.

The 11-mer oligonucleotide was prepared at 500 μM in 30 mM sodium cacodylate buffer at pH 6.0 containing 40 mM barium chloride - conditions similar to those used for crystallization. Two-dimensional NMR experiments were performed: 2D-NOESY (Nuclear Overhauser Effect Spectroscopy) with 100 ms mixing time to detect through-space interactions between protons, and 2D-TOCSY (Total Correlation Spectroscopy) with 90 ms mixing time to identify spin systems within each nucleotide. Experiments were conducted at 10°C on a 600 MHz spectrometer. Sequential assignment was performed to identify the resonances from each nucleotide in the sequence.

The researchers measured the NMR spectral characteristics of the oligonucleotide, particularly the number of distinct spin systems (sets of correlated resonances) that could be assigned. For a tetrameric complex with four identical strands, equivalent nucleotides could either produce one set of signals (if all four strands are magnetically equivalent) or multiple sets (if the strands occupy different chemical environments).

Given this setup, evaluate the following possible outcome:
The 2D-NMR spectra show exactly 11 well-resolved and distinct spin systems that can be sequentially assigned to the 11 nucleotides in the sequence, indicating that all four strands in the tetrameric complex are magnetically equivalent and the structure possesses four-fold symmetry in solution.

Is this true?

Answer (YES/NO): NO